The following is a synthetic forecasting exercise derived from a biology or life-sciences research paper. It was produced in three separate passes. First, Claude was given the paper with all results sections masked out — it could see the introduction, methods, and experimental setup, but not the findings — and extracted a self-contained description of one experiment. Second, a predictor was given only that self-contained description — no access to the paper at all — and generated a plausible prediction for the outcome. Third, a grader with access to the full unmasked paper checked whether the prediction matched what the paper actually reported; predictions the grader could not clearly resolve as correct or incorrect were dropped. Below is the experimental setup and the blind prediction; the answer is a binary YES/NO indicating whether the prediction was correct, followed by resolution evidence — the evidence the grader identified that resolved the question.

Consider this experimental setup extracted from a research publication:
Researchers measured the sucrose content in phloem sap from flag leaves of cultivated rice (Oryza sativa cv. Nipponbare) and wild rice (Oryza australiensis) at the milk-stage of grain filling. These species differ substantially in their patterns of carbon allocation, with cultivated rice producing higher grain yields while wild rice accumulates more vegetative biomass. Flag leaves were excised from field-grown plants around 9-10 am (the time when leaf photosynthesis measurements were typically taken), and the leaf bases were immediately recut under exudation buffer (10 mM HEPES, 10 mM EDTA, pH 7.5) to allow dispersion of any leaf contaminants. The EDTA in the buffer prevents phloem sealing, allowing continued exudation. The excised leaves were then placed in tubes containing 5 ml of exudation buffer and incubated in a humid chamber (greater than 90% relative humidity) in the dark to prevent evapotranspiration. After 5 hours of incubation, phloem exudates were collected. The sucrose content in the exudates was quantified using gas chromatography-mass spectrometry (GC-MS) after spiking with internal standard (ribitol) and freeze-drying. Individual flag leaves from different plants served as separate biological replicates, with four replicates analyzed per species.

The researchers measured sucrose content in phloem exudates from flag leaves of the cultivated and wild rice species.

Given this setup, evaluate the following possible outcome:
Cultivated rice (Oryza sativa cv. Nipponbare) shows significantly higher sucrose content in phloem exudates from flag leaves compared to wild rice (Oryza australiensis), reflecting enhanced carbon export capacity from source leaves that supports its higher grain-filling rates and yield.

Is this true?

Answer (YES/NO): NO